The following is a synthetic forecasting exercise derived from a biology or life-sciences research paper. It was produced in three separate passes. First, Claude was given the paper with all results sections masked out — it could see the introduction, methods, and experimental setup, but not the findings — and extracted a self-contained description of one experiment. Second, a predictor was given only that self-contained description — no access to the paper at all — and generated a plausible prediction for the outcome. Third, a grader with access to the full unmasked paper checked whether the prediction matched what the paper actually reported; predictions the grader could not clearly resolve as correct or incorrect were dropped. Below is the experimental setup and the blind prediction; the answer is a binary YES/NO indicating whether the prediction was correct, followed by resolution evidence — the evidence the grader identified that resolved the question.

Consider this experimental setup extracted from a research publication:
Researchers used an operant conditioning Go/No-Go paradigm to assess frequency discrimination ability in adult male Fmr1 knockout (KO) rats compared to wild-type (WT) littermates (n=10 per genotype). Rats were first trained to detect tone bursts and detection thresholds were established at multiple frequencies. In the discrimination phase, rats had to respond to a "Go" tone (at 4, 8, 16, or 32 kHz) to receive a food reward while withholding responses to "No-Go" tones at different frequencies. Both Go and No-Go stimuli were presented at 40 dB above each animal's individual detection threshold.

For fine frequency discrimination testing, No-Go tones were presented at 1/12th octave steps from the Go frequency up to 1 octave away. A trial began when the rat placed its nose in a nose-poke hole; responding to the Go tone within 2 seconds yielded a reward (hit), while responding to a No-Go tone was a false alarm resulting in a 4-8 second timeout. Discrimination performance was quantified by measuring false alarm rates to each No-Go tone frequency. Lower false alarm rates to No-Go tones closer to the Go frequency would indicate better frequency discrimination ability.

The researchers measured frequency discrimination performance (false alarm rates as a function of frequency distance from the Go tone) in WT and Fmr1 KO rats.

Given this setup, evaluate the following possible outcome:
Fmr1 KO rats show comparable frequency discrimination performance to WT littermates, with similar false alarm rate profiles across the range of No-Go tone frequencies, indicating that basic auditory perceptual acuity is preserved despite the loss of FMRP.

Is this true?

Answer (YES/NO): NO